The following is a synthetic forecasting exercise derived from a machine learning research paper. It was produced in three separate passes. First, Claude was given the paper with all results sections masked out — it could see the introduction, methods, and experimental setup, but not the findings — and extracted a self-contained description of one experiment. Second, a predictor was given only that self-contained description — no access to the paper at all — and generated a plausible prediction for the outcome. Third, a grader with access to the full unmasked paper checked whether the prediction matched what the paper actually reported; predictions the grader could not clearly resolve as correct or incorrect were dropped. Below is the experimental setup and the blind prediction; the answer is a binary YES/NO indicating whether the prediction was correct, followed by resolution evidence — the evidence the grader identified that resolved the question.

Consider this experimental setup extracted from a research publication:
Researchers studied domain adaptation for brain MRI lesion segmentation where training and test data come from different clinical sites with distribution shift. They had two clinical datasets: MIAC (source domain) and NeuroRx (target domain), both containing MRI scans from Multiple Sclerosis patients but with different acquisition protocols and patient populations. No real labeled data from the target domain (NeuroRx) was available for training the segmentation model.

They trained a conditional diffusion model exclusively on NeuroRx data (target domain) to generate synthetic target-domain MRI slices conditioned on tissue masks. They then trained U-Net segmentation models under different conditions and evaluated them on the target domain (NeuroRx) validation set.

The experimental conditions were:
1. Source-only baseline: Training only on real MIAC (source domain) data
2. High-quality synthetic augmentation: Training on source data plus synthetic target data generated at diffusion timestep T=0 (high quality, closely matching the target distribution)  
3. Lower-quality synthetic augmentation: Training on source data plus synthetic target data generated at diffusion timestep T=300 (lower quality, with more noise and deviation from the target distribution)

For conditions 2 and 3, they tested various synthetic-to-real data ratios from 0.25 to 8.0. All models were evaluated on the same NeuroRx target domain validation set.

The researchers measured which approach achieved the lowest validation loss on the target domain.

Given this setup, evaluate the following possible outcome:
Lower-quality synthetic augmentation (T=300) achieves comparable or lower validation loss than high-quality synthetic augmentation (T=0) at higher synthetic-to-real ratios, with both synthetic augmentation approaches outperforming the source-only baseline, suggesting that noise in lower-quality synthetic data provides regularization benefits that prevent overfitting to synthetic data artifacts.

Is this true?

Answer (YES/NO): NO